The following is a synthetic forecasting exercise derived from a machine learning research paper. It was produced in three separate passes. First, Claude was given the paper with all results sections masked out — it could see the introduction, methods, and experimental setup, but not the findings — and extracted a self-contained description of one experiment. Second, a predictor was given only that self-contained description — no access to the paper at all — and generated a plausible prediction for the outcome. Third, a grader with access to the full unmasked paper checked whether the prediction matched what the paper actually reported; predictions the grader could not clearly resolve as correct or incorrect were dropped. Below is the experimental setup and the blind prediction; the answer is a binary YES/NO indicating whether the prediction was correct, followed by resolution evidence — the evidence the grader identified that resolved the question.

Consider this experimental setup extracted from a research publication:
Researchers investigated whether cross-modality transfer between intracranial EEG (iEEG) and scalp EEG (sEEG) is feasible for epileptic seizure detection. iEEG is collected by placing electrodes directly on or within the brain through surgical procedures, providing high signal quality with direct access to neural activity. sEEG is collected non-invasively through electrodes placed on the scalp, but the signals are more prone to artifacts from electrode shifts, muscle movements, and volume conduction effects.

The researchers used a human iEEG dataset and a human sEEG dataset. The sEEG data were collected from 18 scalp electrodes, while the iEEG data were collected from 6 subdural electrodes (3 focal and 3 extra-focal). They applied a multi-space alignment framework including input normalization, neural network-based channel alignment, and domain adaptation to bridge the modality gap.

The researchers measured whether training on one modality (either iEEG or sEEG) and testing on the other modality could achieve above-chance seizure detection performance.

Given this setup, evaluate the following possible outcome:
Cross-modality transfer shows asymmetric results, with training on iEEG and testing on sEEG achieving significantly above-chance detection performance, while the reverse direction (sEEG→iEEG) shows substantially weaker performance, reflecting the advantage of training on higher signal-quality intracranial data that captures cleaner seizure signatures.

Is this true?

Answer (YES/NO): NO